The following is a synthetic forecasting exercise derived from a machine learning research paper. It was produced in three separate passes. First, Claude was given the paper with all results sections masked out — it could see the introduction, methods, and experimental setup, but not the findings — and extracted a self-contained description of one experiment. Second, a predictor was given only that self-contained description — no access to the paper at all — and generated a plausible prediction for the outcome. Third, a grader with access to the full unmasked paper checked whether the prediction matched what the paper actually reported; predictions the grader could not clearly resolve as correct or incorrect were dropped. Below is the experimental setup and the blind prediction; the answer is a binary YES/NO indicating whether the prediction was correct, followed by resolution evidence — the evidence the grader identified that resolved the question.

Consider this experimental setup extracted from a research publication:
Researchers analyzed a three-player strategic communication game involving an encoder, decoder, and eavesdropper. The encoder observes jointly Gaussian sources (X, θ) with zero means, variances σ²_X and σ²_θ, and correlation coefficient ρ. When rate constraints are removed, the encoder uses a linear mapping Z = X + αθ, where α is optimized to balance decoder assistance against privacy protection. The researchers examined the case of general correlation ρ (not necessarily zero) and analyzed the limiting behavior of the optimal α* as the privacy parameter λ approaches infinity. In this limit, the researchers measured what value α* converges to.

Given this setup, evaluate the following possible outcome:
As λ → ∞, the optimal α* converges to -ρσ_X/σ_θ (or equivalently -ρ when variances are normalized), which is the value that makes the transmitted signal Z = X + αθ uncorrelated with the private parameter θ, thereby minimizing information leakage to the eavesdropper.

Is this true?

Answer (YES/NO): YES